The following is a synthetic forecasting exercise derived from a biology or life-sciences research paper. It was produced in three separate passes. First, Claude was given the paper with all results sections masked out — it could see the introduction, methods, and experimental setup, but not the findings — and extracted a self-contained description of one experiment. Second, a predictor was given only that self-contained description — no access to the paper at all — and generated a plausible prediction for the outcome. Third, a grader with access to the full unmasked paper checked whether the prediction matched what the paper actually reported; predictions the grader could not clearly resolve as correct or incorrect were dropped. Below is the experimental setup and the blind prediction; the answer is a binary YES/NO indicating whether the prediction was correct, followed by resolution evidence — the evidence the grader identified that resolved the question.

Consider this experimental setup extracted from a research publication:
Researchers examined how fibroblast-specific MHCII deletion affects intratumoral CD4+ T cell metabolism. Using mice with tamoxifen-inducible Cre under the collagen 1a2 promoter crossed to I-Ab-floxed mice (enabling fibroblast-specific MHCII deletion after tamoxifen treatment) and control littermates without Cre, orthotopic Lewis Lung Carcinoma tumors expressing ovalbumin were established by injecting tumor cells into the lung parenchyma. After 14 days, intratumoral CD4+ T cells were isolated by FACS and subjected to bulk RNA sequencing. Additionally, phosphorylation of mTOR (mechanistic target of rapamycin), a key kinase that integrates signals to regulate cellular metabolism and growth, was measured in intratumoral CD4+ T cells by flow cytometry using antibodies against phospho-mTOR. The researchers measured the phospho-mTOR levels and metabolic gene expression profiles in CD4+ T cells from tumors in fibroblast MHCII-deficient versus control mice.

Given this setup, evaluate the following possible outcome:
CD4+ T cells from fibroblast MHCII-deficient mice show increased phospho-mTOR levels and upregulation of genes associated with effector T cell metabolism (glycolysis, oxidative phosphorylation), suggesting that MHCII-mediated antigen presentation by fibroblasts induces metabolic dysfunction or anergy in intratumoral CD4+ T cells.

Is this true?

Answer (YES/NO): NO